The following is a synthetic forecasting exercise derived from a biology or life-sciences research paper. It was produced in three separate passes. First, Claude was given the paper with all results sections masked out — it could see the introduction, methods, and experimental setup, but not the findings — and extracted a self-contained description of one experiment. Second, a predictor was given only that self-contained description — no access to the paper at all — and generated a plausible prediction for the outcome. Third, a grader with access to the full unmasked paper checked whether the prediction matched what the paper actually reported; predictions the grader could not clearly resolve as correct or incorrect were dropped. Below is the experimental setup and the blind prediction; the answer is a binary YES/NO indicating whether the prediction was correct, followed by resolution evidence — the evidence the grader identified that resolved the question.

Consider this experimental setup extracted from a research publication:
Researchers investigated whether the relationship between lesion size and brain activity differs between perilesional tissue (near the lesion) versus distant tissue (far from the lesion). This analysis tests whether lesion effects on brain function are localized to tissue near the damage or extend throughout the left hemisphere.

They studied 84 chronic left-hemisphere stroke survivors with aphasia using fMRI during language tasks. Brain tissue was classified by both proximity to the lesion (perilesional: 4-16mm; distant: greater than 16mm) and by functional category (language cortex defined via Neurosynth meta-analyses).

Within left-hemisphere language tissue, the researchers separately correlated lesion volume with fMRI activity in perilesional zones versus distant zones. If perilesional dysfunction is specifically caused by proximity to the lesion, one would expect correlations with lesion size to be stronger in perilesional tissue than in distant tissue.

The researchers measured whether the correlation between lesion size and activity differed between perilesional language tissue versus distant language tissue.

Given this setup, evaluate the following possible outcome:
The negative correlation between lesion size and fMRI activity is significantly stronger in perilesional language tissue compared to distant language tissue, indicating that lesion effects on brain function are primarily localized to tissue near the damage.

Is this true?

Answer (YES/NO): NO